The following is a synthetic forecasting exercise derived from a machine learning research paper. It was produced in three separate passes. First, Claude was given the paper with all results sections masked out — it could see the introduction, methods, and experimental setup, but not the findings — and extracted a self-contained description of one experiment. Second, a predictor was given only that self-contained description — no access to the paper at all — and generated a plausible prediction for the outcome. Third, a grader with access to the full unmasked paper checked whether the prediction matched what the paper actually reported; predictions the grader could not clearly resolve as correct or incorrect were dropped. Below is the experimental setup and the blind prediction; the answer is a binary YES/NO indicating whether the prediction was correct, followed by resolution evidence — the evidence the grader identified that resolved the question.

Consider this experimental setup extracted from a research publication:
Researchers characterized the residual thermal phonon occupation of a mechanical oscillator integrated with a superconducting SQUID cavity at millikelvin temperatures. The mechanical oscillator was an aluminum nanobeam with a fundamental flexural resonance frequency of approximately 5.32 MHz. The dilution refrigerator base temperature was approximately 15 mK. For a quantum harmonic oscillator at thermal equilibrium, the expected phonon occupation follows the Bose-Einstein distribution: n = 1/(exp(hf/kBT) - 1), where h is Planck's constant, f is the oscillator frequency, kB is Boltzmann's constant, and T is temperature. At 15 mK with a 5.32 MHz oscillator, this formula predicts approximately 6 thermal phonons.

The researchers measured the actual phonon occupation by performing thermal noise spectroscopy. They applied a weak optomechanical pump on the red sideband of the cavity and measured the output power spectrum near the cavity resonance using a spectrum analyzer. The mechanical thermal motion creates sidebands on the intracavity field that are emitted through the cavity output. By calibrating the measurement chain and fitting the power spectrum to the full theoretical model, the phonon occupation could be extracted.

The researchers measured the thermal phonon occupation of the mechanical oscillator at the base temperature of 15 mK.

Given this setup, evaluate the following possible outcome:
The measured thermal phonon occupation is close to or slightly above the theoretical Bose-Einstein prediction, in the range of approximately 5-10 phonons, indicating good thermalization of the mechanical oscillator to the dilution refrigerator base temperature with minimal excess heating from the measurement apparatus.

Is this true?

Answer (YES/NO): NO